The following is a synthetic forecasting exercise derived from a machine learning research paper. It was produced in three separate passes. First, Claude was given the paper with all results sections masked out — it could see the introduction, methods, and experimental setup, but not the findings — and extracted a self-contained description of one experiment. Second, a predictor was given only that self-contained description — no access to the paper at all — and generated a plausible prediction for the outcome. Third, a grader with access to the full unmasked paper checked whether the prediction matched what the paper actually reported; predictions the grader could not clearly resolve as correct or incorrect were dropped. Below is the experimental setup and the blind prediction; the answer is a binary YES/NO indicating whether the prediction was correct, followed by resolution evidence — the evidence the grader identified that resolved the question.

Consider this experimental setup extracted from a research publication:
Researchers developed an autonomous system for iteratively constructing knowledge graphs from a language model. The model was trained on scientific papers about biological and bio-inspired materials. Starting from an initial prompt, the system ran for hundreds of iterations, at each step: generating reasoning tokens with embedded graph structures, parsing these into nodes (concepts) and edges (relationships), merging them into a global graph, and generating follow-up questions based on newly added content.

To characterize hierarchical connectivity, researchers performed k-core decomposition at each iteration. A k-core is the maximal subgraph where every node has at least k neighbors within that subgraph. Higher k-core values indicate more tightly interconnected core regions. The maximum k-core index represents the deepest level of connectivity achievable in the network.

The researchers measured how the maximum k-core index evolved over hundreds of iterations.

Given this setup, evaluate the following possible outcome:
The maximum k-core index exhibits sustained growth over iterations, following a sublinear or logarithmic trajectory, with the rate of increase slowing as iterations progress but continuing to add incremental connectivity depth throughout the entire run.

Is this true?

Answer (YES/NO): NO